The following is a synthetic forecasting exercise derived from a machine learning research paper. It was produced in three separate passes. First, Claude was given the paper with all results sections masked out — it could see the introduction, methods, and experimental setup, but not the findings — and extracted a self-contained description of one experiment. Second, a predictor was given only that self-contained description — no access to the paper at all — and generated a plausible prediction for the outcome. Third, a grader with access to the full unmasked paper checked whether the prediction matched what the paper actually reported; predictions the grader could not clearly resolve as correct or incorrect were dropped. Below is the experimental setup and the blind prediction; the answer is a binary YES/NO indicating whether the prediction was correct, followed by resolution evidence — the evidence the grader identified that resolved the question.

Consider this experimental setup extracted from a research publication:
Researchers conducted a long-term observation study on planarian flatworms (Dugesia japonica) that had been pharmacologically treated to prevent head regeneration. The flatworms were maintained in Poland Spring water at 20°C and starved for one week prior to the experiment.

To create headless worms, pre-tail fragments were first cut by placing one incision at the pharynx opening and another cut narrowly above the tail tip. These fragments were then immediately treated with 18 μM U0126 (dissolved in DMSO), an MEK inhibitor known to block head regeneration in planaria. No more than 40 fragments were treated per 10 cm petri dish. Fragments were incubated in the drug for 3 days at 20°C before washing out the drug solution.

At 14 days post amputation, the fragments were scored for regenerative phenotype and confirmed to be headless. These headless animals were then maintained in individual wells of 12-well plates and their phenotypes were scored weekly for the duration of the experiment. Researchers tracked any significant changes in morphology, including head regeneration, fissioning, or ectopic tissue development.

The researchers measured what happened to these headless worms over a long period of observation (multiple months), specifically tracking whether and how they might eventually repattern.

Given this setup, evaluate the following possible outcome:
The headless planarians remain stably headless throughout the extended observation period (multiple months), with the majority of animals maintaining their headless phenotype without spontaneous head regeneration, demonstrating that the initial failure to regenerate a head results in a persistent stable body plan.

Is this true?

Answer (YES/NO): NO